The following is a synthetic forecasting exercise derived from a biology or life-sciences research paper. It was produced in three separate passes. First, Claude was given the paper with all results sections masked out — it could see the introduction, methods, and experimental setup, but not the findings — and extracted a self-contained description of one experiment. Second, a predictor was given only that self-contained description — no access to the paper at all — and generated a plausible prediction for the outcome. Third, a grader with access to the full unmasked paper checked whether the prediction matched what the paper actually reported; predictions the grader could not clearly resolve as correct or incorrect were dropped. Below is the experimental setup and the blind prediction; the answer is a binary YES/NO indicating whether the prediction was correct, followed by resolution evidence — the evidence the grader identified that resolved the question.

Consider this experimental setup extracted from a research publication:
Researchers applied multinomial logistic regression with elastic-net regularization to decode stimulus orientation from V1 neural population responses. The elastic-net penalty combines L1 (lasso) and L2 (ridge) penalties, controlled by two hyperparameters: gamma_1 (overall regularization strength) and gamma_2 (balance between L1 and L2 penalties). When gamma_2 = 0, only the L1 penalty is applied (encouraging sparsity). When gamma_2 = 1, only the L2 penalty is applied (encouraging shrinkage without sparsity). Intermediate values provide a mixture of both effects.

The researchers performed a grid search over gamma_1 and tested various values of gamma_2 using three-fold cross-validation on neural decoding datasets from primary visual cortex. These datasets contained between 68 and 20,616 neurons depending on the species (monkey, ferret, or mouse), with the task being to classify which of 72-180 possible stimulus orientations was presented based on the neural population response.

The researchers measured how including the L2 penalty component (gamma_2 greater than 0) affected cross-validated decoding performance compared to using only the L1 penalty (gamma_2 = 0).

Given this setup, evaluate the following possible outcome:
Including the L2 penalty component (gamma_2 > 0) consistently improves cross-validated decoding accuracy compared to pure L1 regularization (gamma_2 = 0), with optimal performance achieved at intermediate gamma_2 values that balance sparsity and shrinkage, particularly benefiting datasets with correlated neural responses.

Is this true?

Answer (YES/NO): NO